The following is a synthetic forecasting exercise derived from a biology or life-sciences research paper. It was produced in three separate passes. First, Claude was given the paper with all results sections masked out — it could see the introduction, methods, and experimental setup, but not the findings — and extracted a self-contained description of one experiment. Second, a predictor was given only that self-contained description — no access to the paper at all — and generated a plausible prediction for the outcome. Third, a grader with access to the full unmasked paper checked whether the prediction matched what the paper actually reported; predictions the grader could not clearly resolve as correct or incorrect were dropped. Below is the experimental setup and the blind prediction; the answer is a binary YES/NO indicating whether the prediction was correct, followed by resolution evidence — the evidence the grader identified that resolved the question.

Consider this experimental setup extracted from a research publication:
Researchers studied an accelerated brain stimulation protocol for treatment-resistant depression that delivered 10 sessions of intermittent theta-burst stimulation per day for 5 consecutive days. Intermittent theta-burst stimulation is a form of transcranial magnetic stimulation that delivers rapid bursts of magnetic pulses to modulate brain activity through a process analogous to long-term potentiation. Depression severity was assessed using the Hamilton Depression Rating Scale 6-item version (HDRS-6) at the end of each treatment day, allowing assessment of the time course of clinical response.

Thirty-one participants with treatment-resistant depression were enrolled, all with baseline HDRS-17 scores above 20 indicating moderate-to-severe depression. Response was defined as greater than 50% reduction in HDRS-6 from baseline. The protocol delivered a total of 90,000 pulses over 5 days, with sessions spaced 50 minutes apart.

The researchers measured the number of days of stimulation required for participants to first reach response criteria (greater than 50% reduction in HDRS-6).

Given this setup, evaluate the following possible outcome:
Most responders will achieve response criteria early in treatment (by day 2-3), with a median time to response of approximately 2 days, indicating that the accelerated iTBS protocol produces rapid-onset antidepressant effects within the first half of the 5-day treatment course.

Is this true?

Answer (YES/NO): YES